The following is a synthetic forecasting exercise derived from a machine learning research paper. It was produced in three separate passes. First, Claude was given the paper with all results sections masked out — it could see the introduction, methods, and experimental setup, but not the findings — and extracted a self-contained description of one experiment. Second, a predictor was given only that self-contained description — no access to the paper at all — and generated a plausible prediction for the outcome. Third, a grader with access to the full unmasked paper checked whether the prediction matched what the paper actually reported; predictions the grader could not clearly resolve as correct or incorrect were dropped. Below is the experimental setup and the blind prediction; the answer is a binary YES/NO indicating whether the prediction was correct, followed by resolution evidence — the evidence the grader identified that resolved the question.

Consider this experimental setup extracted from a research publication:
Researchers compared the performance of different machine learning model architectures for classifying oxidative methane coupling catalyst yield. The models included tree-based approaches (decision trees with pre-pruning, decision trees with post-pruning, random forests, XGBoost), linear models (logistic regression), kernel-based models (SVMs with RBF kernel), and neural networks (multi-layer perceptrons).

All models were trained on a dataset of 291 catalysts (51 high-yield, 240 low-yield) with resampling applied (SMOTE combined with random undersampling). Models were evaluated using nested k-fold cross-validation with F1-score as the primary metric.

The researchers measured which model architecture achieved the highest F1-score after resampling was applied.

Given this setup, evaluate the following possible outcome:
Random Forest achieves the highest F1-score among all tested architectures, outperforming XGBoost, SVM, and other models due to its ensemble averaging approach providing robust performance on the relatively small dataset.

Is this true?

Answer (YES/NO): YES